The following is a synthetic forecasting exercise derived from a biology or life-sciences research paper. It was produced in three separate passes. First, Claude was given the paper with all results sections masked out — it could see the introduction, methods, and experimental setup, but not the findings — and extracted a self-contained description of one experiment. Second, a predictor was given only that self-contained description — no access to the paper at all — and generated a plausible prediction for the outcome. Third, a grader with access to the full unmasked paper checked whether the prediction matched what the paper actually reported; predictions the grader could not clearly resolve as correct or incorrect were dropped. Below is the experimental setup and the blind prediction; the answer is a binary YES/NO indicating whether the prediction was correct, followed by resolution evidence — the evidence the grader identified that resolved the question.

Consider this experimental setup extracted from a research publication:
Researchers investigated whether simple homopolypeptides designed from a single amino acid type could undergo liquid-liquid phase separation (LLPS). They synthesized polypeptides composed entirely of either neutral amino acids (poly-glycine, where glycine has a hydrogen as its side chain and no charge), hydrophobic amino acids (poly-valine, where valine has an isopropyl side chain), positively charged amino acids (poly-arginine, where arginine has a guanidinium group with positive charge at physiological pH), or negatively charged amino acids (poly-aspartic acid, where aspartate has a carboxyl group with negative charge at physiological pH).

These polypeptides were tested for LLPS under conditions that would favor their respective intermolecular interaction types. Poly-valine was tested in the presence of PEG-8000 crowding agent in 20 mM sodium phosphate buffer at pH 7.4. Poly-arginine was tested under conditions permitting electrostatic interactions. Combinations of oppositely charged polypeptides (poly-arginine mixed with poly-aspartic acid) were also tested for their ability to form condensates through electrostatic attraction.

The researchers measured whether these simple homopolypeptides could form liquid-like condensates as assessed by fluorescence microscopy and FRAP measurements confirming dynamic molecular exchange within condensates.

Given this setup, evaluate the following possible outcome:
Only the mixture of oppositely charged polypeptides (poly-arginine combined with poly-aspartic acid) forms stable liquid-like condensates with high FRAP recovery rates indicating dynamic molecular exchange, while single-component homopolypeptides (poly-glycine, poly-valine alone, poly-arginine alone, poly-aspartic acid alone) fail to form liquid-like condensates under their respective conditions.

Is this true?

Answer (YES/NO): NO